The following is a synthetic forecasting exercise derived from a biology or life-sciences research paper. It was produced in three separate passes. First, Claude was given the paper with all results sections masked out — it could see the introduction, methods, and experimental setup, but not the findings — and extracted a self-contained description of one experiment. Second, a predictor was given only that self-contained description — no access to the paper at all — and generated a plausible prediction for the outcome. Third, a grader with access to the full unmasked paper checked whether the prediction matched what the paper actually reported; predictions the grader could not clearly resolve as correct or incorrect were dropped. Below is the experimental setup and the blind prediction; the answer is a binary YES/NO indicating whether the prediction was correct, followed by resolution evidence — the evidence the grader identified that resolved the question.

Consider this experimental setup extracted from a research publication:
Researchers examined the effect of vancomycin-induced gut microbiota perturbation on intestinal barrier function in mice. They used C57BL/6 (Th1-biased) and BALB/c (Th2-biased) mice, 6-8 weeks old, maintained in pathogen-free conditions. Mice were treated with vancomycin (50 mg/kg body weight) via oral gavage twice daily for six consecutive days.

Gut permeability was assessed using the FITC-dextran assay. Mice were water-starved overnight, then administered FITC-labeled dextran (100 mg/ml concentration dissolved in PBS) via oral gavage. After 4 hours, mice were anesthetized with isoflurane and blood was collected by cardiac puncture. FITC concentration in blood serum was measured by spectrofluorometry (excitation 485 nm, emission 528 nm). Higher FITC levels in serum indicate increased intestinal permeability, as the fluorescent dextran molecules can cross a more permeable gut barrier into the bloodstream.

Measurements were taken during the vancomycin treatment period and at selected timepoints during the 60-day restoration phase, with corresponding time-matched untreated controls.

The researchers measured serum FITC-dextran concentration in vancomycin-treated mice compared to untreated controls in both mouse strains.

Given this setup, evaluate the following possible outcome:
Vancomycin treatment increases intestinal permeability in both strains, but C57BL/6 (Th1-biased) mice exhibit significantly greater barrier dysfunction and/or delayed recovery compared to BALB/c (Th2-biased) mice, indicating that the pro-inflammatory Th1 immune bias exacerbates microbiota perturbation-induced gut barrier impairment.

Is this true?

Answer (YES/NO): NO